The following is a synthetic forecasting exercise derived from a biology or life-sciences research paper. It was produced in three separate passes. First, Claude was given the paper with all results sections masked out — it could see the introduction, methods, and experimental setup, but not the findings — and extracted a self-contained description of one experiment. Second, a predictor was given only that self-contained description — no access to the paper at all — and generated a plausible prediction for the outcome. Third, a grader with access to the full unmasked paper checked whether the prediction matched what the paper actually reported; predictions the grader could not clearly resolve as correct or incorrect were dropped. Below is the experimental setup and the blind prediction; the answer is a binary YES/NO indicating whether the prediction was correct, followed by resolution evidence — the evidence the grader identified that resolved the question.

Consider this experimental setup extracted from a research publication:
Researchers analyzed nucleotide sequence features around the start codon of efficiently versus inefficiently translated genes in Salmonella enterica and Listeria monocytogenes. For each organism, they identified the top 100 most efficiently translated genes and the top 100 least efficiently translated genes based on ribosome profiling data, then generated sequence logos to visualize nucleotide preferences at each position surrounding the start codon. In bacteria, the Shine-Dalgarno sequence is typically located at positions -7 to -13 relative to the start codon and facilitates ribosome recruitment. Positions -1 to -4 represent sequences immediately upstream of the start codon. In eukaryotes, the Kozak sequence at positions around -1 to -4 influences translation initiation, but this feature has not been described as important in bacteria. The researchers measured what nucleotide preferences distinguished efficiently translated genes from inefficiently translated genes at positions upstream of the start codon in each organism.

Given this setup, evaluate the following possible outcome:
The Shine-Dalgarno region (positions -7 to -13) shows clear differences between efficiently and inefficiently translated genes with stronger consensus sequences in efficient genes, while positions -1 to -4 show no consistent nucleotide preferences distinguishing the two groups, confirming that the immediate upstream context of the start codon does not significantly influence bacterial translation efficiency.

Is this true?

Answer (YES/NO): NO